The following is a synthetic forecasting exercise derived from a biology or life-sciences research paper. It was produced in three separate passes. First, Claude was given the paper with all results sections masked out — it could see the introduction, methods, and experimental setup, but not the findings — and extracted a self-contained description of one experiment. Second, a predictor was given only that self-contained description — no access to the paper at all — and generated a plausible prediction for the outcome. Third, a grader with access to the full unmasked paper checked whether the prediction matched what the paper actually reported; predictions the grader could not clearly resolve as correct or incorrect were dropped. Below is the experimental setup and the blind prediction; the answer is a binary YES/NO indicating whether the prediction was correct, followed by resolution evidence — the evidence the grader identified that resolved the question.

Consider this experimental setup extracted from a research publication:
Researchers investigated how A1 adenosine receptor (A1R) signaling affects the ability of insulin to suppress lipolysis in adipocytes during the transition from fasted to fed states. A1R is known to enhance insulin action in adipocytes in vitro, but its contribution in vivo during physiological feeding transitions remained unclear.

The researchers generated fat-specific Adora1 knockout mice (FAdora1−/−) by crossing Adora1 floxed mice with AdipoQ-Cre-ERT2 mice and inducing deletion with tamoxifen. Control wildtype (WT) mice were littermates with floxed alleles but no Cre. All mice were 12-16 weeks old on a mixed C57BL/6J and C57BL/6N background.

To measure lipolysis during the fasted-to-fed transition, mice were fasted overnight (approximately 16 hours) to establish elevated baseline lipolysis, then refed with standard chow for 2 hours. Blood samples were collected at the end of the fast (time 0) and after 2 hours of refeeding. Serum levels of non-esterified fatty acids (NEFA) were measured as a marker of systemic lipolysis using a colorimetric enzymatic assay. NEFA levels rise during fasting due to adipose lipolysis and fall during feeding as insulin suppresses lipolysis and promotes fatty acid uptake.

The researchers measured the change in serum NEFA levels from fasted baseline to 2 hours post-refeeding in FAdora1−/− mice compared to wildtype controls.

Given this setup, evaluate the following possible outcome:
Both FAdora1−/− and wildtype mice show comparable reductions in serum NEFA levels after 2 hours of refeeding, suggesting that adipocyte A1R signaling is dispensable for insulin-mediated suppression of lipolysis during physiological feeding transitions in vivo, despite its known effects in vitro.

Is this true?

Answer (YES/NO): YES